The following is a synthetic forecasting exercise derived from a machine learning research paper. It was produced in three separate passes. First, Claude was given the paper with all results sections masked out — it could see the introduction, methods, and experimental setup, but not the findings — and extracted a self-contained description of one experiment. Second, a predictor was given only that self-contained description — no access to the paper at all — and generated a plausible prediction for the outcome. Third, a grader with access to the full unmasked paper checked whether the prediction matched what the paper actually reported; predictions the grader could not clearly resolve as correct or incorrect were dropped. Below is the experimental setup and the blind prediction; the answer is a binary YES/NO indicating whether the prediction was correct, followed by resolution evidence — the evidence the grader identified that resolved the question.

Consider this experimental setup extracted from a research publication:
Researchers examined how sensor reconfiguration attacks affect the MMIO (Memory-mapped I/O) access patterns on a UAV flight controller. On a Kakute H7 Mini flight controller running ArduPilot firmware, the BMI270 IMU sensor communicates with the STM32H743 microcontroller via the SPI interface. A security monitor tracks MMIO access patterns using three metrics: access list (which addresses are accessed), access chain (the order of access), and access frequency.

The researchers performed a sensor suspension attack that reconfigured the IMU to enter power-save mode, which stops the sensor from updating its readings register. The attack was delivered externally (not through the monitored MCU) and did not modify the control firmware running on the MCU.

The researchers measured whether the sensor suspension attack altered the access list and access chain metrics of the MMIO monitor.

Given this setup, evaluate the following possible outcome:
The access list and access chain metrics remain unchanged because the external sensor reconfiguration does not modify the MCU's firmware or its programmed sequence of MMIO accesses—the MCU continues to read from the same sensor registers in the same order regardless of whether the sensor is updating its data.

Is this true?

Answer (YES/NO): YES